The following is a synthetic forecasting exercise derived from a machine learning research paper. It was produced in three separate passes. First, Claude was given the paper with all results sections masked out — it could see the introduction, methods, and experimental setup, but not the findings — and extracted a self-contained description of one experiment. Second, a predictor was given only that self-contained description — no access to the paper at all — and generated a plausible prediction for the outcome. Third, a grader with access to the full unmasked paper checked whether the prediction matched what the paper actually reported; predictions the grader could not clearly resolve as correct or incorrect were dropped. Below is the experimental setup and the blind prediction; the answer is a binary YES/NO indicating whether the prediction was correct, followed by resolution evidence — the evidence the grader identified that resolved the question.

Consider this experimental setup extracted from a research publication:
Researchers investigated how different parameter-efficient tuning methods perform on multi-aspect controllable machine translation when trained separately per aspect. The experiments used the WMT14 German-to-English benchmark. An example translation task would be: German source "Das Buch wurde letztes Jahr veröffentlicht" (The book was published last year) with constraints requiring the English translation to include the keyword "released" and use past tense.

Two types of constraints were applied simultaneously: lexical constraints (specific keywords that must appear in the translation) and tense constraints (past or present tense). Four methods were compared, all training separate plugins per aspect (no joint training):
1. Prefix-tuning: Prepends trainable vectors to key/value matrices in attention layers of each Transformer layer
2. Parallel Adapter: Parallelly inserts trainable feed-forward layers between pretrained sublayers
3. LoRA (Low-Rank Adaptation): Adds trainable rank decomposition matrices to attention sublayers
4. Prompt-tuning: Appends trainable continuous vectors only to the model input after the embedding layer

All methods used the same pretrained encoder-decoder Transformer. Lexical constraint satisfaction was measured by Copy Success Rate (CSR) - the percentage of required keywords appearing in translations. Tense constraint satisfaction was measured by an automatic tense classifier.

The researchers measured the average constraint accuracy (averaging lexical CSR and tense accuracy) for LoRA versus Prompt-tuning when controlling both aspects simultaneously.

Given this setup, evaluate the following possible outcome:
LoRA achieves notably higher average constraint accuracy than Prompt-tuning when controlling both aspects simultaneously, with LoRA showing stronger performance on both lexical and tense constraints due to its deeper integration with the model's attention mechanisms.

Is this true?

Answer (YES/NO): NO